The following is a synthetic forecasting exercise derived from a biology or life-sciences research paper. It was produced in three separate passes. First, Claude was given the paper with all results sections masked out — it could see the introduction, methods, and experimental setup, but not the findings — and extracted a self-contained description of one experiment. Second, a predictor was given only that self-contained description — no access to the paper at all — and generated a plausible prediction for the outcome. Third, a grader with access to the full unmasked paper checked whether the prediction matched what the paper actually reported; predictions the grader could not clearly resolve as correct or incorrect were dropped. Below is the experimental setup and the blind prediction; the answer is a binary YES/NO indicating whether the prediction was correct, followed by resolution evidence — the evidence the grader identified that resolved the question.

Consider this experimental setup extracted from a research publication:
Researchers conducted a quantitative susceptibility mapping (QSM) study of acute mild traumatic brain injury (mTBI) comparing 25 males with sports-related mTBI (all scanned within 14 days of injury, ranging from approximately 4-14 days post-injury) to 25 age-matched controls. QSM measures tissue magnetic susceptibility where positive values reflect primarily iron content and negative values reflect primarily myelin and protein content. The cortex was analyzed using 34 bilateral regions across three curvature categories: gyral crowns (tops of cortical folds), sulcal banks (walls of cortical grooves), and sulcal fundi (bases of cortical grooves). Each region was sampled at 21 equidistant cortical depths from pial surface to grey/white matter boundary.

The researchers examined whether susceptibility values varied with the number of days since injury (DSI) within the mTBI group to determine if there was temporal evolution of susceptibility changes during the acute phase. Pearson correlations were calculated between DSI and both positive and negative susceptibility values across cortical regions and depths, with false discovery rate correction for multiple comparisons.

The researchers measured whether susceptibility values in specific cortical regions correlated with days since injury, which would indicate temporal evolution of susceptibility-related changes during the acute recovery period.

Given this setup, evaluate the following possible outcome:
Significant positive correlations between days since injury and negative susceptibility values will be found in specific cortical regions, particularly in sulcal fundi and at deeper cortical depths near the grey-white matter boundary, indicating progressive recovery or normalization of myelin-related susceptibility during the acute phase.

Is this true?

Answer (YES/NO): NO